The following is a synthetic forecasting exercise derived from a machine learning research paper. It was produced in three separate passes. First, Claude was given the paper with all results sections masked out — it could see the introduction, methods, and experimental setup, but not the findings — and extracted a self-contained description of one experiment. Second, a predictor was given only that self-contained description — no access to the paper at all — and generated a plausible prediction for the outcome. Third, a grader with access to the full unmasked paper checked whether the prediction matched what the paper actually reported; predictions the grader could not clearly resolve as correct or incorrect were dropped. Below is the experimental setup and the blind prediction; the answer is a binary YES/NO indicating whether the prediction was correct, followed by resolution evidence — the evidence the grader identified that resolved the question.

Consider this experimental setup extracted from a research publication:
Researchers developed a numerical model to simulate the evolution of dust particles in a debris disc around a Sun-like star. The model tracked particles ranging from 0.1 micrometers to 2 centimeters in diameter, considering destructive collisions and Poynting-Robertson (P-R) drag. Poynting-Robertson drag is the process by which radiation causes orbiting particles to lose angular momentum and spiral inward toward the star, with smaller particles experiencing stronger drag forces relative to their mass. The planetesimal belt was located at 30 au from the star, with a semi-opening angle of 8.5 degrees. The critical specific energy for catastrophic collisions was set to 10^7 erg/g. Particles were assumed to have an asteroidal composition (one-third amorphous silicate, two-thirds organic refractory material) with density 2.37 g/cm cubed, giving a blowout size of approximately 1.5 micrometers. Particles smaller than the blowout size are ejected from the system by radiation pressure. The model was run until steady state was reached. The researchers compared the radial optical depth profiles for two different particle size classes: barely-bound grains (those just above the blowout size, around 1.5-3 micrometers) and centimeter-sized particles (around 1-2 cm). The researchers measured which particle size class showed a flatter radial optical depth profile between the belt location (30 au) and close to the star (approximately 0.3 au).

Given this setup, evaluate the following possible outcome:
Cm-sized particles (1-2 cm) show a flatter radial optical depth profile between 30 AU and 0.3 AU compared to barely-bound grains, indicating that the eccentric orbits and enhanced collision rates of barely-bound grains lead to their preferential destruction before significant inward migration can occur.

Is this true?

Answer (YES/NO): NO